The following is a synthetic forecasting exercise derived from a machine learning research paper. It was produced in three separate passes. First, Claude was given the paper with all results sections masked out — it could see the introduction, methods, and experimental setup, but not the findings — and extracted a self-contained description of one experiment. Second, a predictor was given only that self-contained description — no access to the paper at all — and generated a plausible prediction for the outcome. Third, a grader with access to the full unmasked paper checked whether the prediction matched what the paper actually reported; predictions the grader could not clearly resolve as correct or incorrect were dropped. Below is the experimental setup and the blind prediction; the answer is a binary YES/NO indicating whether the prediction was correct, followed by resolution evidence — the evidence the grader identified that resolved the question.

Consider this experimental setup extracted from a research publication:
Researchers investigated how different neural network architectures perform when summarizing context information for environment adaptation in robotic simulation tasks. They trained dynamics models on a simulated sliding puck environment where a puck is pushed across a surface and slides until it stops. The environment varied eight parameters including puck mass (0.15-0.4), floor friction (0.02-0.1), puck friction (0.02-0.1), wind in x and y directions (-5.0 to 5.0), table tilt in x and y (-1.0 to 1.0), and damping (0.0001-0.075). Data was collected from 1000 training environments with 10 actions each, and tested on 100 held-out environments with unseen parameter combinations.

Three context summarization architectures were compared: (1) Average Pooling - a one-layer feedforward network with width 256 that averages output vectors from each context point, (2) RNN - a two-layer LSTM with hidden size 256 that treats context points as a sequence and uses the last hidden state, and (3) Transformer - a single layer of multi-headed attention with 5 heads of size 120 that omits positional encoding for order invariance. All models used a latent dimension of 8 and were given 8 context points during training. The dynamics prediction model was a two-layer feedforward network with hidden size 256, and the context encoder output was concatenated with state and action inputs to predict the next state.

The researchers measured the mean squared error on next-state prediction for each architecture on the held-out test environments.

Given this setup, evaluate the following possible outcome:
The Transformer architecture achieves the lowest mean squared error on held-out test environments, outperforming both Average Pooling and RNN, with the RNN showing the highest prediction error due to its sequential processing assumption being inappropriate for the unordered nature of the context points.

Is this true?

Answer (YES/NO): NO